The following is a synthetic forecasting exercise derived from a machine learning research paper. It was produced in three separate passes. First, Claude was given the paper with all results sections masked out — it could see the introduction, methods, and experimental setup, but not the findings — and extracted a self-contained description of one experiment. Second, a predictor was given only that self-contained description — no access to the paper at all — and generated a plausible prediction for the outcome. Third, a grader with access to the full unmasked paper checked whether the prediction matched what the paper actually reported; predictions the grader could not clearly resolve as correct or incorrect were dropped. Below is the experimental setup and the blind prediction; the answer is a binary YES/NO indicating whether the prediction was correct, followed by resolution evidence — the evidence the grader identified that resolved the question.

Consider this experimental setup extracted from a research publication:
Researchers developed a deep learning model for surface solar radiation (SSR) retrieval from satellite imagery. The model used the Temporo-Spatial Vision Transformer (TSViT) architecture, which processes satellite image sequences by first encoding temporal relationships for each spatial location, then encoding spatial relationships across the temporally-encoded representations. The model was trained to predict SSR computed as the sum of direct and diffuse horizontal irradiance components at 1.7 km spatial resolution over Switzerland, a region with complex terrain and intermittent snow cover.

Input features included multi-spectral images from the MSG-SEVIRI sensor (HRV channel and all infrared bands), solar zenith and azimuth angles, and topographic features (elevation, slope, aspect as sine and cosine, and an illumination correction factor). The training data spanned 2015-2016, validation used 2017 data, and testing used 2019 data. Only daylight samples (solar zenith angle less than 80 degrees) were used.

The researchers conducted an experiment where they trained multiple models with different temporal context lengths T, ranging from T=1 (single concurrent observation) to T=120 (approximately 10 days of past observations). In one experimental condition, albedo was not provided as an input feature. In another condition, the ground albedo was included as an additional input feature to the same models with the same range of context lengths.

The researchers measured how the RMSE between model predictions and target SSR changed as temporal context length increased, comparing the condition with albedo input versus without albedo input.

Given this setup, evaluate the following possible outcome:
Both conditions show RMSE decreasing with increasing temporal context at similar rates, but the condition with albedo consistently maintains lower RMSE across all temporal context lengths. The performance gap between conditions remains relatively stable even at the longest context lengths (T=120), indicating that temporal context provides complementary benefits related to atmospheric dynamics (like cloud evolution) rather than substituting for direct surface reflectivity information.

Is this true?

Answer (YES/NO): NO